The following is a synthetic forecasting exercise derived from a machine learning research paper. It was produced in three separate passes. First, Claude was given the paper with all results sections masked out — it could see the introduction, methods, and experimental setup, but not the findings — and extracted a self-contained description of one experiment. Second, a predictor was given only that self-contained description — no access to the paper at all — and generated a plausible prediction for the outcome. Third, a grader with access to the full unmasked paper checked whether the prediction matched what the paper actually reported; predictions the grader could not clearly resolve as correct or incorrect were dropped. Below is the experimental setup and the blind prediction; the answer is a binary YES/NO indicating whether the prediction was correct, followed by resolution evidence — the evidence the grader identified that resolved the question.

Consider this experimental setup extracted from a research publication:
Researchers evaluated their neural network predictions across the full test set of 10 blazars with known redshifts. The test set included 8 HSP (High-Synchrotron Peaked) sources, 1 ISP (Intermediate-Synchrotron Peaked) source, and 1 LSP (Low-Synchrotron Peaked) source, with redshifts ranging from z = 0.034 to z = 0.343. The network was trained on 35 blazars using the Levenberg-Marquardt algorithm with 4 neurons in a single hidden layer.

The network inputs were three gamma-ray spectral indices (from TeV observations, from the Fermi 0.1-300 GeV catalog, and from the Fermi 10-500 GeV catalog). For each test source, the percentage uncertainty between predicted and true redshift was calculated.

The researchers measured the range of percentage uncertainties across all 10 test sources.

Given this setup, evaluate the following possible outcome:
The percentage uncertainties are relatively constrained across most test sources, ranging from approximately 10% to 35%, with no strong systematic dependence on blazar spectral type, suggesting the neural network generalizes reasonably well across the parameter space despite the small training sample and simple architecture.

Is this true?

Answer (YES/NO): NO